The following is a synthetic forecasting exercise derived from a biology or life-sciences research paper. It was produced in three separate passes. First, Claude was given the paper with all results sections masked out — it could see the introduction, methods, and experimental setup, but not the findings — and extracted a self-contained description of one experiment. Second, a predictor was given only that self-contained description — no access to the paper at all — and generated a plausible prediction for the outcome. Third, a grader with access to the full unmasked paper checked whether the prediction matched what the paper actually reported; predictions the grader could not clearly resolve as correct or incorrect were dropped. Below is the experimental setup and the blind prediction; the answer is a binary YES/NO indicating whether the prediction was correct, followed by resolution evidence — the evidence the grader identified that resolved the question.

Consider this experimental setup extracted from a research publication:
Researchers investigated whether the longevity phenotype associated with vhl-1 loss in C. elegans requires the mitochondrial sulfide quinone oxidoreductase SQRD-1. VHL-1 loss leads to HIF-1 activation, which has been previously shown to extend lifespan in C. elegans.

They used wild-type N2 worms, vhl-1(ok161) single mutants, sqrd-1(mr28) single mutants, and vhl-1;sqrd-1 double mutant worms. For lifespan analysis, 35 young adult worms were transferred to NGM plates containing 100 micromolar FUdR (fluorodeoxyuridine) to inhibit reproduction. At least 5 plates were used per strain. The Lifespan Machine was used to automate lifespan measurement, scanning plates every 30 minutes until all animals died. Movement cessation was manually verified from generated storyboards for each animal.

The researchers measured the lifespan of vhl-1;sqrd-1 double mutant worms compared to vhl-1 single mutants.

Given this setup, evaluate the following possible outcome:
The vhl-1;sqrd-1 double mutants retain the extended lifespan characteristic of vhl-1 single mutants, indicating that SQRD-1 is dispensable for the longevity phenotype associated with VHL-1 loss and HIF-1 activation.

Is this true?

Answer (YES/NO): NO